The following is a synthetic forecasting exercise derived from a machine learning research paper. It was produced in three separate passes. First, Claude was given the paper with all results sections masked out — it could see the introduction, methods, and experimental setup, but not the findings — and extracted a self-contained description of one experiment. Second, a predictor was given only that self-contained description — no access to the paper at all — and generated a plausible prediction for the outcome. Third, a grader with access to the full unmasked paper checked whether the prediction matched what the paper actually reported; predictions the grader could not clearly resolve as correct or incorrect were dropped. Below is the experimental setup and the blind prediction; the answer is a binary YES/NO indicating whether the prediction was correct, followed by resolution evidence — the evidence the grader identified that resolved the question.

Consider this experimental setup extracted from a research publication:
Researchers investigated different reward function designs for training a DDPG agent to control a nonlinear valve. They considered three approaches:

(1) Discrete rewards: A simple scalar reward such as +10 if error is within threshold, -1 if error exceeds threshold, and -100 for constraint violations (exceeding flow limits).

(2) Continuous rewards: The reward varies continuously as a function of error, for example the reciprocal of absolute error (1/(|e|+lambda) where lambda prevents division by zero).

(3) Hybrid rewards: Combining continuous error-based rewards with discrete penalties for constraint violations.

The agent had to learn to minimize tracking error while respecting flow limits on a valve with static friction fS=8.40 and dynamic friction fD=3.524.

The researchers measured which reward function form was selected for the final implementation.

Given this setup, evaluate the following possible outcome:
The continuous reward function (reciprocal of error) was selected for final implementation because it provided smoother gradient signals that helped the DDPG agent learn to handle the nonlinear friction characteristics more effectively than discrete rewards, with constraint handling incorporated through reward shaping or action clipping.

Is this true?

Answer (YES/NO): NO